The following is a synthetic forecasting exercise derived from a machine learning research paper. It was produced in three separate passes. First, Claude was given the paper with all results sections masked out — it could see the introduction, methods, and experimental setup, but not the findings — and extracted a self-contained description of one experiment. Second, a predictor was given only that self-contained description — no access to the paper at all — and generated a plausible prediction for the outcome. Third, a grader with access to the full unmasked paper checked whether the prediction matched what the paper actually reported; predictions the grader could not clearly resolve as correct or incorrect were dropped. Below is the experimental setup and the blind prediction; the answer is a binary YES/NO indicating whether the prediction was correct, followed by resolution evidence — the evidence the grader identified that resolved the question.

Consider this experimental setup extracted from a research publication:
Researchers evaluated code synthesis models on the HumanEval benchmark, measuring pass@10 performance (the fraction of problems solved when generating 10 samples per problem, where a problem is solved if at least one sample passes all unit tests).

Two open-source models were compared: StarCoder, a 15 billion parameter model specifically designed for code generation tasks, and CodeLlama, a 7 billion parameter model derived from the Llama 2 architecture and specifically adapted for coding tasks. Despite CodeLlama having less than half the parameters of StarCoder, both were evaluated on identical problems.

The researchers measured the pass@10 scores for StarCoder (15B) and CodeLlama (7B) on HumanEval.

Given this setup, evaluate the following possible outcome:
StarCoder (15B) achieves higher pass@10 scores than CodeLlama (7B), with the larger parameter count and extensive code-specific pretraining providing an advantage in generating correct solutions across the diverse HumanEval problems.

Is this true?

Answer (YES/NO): YES